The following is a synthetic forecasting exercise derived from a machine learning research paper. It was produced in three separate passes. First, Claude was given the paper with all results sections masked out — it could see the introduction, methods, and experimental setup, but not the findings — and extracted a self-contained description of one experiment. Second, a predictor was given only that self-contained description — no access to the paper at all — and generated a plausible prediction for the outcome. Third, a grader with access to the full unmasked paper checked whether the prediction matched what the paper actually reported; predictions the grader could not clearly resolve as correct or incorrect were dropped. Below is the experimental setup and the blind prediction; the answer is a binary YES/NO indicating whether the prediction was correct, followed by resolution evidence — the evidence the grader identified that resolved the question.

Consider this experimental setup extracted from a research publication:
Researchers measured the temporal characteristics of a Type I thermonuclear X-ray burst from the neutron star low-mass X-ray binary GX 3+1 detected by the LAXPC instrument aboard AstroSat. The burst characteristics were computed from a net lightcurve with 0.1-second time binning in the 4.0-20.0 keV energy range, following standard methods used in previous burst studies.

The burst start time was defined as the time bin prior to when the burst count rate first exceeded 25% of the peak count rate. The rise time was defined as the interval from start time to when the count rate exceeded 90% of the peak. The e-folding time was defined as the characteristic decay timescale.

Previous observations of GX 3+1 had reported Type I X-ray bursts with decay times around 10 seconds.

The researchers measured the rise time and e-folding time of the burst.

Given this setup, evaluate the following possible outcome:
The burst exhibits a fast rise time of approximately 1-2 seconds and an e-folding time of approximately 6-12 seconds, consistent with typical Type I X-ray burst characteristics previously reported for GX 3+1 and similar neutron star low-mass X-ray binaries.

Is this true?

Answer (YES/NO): NO